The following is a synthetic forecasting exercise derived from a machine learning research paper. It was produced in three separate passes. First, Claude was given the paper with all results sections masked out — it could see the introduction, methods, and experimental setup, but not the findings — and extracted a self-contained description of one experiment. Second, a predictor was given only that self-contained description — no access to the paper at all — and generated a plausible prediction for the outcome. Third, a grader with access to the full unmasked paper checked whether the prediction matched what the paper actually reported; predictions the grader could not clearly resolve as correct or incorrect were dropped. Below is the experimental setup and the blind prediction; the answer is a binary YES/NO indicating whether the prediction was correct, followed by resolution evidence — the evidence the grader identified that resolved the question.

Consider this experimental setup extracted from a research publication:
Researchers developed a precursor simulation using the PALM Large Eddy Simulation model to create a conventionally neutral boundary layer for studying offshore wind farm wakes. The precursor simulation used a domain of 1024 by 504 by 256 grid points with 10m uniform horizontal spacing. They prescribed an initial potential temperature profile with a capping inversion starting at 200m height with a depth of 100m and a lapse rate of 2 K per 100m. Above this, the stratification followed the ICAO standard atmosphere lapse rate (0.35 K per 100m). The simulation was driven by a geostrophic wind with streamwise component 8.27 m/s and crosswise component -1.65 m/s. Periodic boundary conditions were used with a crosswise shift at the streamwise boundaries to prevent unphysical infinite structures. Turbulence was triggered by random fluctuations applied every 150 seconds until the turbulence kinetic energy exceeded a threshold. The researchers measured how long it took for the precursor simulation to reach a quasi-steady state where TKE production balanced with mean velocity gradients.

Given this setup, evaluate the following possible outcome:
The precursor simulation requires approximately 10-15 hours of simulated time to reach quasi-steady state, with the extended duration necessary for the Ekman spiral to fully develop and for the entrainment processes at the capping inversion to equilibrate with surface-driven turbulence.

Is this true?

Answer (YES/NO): NO